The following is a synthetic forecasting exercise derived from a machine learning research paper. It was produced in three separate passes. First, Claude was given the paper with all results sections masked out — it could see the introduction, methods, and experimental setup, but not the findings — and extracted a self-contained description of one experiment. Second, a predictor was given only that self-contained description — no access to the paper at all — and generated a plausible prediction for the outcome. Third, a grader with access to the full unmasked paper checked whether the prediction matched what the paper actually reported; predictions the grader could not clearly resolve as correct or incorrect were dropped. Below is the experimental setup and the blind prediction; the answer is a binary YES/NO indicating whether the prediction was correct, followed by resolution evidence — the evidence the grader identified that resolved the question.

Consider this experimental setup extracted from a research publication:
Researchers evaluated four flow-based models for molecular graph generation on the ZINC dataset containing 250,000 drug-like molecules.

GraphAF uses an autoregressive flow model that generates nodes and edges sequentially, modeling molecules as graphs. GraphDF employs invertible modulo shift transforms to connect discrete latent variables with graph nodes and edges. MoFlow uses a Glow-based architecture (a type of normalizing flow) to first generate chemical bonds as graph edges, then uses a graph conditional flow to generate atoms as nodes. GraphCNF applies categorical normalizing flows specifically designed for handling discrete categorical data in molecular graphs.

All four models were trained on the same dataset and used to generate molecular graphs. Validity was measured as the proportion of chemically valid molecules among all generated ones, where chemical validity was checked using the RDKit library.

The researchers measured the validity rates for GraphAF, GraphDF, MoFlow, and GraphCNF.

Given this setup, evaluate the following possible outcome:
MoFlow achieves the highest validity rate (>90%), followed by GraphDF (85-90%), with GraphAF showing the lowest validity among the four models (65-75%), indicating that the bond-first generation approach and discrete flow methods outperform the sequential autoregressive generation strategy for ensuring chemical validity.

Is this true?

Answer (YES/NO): NO